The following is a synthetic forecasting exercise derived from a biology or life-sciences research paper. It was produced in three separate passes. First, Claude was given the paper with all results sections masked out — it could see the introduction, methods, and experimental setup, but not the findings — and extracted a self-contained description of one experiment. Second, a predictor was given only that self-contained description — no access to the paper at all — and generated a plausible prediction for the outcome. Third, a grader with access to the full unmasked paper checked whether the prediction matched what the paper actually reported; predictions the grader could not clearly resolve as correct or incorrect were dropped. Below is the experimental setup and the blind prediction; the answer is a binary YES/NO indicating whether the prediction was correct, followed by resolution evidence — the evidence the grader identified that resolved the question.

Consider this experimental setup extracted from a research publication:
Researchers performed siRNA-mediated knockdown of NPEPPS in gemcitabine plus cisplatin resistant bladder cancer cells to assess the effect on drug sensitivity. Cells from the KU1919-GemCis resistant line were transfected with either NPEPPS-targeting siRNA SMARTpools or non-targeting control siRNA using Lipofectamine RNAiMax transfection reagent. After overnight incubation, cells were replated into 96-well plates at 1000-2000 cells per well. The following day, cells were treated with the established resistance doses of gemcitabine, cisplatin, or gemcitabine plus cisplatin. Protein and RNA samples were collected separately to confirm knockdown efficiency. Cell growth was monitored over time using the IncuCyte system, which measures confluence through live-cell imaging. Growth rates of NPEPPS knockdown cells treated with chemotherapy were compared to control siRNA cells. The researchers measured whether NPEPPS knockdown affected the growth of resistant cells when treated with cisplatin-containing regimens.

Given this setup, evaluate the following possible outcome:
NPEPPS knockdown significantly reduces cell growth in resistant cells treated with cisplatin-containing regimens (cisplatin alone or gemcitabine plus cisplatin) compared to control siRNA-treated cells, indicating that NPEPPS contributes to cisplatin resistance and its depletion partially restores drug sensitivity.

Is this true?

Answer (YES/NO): YES